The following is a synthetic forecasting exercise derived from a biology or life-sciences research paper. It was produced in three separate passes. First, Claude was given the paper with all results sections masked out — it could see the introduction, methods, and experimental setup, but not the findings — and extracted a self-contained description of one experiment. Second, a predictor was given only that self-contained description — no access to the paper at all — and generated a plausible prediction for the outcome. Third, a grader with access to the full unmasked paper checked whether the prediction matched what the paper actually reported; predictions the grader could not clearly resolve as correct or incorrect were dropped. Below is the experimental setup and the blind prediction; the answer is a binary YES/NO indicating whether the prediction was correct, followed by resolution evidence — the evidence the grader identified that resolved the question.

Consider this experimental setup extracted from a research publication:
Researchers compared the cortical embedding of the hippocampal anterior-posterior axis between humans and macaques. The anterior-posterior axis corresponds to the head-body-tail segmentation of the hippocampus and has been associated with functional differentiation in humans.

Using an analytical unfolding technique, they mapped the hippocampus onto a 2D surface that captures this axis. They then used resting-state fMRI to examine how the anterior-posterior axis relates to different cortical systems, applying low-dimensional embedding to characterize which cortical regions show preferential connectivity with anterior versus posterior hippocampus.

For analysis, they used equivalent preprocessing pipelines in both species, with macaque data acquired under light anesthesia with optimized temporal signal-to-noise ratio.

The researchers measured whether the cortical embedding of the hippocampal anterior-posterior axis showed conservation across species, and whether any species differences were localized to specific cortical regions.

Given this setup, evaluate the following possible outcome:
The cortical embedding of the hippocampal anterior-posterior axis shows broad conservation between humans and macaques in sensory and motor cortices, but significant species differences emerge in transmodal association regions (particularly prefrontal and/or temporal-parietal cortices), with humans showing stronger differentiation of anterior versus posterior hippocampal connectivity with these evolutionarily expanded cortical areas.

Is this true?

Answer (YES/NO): YES